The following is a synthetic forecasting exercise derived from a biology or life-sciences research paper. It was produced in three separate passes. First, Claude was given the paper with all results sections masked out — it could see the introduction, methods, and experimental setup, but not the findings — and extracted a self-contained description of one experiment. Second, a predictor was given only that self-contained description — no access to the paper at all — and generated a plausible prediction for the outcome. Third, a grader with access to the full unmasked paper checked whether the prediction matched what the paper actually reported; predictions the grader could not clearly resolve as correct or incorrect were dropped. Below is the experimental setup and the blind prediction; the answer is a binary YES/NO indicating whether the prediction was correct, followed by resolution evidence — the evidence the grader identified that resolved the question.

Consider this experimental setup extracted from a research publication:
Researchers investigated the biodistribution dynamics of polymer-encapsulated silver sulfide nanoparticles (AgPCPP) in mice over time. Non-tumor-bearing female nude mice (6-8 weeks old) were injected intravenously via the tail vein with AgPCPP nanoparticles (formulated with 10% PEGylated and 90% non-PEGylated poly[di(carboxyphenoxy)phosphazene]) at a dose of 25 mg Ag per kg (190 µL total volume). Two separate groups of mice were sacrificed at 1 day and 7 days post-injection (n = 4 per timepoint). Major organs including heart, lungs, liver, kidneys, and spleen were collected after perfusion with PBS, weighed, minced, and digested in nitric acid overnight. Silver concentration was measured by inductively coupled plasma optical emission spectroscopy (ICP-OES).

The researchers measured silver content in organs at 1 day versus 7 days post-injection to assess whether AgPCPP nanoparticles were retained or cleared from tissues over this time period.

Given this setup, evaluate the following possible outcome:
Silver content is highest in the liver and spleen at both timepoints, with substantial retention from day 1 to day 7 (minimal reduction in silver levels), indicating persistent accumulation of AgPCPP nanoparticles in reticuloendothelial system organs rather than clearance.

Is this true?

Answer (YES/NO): NO